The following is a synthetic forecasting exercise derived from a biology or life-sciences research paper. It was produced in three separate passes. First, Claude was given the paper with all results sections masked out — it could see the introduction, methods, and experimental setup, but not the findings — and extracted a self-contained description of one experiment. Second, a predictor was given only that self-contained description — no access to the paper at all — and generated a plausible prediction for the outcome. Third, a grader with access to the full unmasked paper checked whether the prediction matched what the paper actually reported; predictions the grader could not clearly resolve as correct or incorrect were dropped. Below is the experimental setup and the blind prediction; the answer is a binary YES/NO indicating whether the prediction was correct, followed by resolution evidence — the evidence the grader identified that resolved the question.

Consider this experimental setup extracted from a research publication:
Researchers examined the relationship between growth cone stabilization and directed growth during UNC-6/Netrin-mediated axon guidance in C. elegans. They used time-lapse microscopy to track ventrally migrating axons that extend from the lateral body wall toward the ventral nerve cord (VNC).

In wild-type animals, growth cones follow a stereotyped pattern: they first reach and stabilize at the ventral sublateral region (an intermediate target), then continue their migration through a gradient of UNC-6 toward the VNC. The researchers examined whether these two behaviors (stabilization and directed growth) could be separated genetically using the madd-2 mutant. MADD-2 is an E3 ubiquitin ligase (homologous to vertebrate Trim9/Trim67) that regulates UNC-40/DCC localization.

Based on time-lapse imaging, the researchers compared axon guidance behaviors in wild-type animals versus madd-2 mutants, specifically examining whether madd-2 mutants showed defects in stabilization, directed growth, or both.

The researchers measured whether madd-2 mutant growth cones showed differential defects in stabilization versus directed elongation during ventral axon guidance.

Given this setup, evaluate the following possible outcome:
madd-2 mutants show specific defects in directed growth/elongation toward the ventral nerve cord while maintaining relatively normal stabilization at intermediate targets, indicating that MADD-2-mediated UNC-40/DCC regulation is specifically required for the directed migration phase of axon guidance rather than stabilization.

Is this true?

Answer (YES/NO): NO